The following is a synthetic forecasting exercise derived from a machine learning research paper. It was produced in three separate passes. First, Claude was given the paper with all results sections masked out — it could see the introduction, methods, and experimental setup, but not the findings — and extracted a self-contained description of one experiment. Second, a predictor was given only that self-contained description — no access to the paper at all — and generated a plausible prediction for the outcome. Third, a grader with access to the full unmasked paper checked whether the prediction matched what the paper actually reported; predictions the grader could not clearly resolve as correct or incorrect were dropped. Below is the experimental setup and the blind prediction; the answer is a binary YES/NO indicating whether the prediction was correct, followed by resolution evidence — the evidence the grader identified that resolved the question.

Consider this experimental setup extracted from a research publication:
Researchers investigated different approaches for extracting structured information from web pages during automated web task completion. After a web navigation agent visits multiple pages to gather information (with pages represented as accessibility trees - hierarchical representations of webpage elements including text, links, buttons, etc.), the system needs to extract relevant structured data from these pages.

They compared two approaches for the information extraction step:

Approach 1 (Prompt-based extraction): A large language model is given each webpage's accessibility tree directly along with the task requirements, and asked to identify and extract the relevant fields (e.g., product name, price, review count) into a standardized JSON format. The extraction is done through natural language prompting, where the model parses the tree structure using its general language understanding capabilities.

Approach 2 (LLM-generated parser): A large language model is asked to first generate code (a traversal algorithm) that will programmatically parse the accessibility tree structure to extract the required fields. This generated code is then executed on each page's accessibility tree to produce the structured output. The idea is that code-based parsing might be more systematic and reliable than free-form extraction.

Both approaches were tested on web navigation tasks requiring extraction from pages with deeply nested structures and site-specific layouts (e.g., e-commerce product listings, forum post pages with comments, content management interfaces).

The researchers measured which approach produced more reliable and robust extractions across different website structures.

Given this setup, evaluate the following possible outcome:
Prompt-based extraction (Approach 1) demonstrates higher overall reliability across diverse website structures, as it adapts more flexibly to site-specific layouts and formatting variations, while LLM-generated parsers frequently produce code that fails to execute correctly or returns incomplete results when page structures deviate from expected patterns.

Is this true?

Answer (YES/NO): YES